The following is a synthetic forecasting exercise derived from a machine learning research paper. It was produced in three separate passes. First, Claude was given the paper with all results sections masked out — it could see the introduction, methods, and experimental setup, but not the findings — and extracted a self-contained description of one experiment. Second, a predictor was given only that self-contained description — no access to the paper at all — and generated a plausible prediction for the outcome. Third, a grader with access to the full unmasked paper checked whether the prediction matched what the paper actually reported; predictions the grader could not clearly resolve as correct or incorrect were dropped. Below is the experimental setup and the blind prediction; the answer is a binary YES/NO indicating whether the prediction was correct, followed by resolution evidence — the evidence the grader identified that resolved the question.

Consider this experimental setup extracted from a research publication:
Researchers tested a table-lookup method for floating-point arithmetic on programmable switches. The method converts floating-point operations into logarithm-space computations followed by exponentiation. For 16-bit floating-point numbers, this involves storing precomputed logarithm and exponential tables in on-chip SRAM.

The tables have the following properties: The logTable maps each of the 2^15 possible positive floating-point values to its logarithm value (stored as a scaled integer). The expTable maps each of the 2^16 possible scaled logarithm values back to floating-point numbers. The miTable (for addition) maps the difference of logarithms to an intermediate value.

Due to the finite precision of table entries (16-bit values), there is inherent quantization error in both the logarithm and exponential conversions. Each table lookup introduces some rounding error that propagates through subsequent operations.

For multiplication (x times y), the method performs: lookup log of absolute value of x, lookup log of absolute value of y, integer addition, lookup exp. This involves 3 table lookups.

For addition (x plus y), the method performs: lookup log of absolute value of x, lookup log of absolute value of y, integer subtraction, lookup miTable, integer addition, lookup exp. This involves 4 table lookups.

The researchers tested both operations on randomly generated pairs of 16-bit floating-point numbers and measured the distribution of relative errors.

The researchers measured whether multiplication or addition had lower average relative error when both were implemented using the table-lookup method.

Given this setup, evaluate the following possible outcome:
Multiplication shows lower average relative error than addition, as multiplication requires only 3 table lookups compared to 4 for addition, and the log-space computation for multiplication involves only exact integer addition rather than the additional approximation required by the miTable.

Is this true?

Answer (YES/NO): YES